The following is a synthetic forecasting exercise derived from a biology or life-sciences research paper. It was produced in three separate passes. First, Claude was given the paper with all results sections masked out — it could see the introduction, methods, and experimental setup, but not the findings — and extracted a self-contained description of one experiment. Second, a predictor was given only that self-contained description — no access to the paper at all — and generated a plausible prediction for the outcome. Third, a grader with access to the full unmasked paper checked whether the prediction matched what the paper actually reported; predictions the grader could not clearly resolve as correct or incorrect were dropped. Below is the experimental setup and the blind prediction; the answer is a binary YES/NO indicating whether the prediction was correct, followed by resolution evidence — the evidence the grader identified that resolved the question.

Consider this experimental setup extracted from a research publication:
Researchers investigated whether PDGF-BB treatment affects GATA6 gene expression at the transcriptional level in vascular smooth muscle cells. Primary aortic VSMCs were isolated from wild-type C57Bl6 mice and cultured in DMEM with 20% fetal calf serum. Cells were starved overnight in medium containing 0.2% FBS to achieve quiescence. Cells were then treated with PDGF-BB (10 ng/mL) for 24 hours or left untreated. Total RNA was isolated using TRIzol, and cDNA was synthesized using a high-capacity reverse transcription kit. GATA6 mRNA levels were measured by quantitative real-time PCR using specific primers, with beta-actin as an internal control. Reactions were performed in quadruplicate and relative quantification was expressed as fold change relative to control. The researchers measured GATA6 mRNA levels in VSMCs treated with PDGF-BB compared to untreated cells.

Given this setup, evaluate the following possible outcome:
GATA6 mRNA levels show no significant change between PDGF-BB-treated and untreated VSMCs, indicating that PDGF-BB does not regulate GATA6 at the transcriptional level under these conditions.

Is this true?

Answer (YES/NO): NO